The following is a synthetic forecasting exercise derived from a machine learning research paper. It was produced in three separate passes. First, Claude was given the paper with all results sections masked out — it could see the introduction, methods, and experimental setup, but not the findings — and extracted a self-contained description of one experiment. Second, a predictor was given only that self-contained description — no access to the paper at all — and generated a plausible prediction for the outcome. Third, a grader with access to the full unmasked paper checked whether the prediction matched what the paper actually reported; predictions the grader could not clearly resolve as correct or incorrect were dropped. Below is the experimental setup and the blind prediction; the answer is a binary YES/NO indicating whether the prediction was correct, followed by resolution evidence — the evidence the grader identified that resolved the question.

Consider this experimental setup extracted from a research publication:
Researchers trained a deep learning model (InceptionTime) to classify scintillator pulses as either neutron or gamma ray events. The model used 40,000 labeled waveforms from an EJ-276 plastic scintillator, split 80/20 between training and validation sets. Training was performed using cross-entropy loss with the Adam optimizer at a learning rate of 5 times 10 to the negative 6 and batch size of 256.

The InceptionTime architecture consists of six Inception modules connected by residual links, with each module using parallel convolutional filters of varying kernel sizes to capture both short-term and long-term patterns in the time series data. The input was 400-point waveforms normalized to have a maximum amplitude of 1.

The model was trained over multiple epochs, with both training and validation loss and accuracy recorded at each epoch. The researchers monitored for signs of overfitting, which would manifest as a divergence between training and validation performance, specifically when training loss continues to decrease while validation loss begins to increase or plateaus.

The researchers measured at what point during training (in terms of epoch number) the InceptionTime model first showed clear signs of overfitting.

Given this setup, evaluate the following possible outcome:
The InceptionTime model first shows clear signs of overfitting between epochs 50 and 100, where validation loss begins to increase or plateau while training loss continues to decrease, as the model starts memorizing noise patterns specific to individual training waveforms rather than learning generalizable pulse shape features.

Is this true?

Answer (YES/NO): NO